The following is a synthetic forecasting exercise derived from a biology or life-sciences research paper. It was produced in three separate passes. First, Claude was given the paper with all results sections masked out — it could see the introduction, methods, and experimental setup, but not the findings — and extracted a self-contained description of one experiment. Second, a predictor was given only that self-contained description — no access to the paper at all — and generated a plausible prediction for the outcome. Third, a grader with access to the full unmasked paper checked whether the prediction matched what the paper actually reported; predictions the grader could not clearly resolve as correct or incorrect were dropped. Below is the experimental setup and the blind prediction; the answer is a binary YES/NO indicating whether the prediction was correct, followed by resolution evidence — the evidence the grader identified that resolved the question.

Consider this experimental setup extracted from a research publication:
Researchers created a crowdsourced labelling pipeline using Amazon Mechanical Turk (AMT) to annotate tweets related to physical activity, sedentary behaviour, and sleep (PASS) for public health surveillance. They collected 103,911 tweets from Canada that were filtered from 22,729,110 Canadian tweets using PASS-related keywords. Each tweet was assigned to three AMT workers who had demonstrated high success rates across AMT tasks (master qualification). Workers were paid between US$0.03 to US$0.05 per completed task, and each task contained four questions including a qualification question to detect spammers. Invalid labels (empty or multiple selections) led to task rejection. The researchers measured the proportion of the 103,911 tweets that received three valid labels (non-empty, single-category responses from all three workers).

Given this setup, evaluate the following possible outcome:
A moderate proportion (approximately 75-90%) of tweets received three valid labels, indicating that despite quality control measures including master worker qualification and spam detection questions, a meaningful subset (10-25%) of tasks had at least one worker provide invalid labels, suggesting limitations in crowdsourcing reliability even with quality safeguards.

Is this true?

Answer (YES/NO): NO